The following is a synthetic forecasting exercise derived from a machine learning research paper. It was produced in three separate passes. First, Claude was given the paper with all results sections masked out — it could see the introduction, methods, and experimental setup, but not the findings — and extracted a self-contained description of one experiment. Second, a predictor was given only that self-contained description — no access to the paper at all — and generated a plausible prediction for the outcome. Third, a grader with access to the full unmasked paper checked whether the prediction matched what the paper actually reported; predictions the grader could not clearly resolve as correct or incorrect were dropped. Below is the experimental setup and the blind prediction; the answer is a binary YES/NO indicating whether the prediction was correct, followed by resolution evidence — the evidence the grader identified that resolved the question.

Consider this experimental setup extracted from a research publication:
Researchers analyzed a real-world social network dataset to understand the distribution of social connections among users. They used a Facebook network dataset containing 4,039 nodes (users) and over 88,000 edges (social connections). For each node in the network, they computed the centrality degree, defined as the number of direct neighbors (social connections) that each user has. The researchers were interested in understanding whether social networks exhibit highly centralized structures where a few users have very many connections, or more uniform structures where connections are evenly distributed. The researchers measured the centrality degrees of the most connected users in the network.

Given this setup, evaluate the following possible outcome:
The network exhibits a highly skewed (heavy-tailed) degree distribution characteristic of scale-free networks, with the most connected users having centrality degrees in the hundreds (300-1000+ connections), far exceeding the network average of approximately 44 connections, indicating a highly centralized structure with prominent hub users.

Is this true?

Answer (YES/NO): YES